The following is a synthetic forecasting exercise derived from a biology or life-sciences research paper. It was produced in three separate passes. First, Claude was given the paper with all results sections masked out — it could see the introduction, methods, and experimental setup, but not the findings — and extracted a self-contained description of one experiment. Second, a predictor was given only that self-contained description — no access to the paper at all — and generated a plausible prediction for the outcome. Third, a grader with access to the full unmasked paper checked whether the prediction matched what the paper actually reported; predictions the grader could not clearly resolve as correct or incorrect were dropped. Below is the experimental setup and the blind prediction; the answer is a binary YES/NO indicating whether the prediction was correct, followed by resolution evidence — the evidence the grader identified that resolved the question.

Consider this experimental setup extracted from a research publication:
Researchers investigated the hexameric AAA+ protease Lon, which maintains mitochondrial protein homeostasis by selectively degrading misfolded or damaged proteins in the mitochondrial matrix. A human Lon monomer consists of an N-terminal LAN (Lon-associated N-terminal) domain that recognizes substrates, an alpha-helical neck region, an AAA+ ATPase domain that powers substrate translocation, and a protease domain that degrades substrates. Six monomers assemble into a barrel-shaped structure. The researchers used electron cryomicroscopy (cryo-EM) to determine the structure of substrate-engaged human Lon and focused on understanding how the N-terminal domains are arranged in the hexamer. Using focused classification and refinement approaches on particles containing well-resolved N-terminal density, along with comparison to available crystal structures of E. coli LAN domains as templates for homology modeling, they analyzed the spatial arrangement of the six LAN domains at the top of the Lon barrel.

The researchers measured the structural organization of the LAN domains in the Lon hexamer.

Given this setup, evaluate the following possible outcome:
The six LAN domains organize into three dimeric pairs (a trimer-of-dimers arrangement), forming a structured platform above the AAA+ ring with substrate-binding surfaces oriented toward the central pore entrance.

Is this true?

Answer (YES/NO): YES